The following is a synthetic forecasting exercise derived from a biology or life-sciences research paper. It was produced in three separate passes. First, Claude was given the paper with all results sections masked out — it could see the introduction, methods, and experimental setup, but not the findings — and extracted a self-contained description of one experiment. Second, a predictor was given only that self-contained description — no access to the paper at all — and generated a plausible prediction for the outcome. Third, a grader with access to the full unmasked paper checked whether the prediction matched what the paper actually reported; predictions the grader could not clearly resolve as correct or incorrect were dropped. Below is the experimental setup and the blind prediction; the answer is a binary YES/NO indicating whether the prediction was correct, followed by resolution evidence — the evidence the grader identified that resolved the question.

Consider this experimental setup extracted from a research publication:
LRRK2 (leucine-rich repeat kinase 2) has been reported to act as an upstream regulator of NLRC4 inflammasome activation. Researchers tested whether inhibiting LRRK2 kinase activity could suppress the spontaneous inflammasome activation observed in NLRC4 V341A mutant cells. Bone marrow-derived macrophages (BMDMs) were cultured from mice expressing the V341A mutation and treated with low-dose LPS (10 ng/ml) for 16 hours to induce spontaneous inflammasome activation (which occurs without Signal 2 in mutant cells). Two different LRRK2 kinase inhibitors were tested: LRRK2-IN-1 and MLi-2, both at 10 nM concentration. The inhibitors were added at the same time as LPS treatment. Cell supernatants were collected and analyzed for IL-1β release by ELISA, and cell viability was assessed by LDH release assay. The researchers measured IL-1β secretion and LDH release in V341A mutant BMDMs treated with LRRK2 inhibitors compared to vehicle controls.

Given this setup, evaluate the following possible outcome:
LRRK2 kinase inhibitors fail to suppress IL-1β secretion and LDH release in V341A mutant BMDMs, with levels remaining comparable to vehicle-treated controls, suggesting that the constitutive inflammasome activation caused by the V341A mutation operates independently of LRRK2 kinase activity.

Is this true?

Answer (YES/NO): NO